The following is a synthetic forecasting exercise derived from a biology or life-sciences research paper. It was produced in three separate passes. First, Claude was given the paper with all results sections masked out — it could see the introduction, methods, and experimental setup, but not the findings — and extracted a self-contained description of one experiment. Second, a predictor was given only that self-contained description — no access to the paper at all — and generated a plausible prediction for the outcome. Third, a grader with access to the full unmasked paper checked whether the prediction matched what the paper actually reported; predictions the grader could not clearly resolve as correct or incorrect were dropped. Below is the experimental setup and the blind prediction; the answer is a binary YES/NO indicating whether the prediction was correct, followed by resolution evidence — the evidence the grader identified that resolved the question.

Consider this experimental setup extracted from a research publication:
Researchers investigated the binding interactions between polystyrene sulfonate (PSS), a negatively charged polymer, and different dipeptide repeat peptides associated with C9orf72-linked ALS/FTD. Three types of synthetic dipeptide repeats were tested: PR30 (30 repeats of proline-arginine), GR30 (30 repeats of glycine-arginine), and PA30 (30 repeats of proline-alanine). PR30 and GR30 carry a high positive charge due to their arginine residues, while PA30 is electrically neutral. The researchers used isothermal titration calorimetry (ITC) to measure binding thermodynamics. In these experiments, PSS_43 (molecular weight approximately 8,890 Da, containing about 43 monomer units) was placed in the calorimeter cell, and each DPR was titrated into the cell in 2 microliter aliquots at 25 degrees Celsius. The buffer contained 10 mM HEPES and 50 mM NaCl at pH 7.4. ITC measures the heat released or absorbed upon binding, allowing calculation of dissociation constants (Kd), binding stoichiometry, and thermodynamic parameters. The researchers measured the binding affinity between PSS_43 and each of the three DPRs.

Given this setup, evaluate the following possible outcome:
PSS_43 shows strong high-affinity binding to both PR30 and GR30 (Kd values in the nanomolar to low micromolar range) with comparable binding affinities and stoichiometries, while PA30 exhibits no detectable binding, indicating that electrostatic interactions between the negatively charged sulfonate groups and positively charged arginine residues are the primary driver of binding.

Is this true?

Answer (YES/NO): YES